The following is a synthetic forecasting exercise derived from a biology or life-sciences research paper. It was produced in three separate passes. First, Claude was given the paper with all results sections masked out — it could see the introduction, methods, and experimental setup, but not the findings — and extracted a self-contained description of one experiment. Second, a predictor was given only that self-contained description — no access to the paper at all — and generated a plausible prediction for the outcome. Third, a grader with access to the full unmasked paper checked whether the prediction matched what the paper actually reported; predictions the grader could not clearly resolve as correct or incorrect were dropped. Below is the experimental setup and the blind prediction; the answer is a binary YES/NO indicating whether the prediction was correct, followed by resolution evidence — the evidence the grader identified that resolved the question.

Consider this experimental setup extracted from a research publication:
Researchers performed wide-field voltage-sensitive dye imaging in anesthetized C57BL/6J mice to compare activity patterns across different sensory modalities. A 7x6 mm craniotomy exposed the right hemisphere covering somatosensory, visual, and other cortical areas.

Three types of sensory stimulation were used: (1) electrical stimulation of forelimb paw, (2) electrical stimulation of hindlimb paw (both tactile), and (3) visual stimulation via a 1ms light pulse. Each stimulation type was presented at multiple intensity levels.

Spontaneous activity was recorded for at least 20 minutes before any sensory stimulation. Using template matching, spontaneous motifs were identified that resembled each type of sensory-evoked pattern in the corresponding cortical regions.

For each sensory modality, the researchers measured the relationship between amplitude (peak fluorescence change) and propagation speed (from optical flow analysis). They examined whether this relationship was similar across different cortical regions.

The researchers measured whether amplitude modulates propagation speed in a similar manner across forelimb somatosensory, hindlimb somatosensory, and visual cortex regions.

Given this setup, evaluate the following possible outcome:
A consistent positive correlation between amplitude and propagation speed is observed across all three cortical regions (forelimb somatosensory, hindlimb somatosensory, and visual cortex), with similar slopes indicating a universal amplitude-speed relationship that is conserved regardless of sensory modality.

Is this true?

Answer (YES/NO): NO